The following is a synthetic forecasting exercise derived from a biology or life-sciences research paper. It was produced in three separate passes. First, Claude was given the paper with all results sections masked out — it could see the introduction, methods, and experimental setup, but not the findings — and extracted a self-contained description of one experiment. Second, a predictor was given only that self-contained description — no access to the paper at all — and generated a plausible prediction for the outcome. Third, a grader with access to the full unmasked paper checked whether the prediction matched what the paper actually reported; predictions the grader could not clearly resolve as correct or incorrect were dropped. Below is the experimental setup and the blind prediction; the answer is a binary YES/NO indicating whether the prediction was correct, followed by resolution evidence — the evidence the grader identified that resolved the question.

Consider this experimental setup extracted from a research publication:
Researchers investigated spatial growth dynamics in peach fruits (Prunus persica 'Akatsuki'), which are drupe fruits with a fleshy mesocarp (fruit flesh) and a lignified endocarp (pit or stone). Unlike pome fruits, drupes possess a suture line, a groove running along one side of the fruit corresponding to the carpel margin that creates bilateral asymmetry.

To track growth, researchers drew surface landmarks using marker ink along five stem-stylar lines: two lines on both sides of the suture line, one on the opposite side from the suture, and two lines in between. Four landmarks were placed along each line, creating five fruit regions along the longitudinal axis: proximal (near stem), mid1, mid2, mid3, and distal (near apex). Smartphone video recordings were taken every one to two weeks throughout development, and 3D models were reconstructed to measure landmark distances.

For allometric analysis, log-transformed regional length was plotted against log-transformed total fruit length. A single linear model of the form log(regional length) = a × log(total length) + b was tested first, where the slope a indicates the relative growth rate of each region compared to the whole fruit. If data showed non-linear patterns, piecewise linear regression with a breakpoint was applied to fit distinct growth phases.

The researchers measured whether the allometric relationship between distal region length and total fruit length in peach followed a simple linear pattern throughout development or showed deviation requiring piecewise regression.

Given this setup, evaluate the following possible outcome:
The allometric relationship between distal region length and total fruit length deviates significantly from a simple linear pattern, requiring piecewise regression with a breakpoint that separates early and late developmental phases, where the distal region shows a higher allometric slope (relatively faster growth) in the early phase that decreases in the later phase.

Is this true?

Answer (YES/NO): NO